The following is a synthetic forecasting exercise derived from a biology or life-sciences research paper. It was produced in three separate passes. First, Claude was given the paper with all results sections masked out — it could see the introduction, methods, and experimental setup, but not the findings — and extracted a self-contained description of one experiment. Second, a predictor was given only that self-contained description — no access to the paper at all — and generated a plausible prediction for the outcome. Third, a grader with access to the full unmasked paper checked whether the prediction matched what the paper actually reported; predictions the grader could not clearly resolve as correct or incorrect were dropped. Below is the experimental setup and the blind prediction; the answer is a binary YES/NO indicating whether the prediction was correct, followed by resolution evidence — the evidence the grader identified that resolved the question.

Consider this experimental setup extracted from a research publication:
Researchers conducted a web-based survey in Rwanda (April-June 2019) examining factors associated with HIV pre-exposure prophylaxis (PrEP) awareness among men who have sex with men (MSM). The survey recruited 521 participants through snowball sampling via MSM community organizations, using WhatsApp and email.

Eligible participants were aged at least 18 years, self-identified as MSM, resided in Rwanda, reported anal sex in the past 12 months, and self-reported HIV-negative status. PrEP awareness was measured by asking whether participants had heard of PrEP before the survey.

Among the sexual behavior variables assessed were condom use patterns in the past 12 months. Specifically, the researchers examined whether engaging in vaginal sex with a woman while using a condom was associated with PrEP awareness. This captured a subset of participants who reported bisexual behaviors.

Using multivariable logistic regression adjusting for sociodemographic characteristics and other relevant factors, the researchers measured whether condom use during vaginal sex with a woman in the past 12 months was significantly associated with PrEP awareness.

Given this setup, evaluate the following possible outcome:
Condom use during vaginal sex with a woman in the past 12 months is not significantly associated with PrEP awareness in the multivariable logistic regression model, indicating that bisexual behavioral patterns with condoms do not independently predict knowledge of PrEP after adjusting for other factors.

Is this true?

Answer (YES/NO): NO